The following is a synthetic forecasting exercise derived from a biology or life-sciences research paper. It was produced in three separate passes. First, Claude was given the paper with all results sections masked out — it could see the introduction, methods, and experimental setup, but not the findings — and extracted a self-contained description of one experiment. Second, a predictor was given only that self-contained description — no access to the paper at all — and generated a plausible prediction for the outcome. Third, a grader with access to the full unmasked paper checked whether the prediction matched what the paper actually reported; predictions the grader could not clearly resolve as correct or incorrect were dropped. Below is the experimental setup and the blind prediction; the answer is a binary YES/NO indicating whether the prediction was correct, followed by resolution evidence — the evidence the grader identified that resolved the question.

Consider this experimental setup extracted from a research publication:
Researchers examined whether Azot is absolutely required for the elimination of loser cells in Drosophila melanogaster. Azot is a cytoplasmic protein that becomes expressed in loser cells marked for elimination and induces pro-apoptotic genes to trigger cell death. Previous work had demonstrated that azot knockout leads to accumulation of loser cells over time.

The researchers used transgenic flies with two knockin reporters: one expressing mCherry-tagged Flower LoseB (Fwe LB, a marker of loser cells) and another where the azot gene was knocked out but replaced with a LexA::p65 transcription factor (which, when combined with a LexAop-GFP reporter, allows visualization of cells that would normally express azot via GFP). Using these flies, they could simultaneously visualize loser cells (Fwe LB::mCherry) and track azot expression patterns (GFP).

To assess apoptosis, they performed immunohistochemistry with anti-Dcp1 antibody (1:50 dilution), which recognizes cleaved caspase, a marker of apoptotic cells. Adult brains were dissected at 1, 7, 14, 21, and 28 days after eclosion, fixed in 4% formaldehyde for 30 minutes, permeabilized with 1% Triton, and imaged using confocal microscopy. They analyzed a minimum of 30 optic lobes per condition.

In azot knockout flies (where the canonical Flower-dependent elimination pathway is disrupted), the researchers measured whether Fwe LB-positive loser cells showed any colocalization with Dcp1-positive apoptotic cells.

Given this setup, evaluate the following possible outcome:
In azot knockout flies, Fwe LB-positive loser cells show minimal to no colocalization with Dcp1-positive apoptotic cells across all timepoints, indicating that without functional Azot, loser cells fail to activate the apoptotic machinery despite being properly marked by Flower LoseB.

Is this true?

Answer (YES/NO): NO